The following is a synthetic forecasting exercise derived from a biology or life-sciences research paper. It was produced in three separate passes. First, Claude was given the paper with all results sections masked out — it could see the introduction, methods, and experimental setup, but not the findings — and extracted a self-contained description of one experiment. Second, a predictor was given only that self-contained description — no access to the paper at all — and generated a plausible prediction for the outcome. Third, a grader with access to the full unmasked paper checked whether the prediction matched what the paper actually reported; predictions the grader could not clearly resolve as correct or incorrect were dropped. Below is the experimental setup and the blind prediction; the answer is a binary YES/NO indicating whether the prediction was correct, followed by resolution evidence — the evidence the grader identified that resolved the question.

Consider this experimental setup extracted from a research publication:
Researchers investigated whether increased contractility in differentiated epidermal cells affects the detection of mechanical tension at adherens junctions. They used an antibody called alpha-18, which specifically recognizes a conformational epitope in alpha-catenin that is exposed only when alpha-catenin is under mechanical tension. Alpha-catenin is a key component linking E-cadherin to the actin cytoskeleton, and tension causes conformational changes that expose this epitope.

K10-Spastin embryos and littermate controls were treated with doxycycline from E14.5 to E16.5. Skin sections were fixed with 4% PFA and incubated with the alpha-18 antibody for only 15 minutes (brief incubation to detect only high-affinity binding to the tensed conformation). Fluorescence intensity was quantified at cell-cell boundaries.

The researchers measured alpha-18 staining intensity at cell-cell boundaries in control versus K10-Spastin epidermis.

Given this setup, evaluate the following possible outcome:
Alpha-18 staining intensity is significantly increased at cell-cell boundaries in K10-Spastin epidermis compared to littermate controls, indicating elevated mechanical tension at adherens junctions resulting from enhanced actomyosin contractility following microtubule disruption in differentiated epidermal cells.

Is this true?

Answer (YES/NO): YES